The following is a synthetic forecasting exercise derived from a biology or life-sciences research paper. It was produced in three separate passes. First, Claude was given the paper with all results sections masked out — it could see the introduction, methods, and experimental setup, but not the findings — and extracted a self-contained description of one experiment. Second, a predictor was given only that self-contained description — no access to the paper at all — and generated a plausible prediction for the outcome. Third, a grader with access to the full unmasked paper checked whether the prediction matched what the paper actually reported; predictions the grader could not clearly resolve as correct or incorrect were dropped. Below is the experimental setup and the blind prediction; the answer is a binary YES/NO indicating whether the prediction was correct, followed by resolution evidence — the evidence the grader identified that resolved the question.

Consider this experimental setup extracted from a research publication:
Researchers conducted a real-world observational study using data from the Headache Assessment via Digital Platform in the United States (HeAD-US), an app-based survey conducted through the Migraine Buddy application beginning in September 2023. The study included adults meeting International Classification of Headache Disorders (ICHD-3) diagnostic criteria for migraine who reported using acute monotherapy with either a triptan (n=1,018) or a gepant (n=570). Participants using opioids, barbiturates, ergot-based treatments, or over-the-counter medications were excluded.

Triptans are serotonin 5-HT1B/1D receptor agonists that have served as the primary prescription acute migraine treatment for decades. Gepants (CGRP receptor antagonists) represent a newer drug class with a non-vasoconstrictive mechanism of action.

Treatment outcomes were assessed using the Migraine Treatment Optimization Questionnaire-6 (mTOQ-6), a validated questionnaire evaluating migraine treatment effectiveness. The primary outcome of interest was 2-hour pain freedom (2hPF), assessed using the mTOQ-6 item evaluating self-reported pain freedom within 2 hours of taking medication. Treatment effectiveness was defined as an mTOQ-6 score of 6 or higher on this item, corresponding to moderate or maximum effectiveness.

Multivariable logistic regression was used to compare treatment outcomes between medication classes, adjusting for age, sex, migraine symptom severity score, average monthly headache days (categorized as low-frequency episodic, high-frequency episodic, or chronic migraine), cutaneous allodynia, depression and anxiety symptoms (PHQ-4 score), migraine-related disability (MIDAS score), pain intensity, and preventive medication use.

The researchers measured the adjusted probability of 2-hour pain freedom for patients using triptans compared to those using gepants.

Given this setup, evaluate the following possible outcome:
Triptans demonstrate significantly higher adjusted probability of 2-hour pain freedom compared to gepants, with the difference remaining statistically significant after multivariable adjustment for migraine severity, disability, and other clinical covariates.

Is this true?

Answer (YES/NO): NO